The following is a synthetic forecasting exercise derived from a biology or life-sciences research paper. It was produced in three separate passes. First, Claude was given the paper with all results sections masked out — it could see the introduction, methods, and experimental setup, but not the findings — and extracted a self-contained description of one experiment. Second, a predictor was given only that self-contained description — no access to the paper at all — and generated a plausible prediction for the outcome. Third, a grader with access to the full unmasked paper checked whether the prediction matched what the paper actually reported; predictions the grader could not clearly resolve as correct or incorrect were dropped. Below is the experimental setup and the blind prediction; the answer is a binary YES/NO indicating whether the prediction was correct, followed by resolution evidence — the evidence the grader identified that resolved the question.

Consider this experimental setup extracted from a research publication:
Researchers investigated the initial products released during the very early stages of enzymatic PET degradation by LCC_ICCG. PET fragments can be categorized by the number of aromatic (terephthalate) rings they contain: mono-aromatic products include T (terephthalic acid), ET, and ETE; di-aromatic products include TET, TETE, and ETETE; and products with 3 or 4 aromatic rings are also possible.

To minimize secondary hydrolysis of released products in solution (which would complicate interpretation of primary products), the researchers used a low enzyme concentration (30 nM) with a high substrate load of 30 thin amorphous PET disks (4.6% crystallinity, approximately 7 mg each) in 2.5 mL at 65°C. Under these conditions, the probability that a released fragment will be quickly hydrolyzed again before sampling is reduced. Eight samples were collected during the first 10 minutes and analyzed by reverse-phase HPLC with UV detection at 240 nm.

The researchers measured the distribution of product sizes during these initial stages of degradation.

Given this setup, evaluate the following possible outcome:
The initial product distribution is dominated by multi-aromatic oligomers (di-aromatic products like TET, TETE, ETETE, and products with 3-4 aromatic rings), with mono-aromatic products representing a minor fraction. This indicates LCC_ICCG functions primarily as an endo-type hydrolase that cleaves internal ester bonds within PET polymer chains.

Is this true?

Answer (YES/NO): YES